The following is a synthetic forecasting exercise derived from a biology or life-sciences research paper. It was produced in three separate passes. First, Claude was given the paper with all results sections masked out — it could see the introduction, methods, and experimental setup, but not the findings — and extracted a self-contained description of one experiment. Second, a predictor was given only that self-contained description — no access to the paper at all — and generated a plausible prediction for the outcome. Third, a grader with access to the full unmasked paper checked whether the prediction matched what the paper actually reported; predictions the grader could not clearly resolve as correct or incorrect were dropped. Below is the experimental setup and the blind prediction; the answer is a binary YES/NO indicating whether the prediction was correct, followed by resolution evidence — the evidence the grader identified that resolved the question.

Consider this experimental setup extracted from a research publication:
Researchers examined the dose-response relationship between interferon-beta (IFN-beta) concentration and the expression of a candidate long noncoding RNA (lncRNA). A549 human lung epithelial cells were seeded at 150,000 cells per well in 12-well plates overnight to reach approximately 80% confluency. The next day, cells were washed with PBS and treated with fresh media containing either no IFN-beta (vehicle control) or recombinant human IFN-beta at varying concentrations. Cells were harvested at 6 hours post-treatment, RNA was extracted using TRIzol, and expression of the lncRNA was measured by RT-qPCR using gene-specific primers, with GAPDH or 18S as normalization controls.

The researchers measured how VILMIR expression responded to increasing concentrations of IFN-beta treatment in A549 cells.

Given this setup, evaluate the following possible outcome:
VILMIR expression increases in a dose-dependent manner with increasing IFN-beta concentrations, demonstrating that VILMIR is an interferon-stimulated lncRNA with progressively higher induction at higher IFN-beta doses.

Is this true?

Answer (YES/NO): YES